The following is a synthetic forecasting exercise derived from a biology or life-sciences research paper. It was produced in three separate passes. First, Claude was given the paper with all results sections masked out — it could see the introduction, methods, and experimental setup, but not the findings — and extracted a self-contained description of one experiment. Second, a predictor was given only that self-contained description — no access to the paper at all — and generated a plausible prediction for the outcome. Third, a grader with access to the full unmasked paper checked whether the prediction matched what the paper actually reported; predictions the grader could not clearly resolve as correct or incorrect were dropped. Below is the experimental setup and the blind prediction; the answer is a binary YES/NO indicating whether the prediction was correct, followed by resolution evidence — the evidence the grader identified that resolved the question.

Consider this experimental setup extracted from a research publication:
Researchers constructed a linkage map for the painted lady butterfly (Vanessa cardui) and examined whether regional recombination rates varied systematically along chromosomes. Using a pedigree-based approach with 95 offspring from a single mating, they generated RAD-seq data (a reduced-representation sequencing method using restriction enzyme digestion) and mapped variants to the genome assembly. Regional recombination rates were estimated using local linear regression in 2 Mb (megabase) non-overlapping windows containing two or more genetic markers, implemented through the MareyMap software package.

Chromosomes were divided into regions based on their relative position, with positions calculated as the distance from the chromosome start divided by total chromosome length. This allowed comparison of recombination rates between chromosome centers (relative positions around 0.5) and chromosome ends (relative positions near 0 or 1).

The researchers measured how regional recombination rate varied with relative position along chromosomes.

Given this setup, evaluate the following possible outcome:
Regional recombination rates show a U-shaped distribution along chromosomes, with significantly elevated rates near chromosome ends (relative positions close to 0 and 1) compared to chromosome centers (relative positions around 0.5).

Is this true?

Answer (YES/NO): NO